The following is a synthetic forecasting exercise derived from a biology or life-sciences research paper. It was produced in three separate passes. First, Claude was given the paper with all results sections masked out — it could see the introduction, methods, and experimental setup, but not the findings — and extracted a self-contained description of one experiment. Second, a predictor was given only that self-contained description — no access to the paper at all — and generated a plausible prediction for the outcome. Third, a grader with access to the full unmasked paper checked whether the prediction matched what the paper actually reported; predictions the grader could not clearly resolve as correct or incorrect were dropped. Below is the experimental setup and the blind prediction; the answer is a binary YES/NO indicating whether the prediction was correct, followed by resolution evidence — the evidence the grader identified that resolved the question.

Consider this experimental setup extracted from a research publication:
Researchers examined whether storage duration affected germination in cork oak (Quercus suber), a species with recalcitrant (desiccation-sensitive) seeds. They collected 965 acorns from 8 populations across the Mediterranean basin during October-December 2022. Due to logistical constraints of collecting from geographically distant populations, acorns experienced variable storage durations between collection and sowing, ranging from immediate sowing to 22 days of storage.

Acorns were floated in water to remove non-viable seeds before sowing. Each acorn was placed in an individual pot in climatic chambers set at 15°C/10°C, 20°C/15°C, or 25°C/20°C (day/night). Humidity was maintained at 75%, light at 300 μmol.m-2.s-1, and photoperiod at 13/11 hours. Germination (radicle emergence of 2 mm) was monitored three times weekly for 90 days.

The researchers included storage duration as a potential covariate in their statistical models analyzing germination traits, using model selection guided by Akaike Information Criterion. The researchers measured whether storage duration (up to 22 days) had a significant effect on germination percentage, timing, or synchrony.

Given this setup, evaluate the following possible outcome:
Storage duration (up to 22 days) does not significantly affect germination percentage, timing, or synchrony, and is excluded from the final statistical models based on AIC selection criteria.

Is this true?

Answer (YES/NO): YES